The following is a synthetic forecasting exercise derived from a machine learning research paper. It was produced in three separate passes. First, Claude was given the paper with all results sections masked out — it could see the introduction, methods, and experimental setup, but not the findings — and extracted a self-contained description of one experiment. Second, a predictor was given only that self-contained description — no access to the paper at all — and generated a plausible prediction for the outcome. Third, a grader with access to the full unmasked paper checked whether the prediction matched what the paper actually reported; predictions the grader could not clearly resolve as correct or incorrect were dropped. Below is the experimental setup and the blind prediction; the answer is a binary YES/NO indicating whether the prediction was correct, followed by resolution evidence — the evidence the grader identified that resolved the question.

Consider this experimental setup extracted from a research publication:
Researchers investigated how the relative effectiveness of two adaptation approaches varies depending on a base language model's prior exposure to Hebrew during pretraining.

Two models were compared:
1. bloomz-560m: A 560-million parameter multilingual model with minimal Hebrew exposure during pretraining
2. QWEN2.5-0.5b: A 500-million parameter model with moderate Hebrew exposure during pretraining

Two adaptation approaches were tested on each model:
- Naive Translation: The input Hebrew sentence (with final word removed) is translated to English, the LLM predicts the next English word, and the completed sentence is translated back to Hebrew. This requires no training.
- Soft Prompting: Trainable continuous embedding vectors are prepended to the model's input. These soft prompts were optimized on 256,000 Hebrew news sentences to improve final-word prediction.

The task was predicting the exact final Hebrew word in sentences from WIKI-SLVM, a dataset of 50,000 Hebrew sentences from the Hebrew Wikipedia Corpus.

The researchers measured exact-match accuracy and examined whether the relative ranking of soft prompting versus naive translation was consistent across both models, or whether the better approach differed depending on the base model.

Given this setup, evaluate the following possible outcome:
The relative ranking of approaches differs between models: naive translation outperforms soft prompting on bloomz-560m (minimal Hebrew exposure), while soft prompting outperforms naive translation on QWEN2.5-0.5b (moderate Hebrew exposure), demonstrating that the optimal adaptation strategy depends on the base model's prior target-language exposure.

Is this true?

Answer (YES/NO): NO